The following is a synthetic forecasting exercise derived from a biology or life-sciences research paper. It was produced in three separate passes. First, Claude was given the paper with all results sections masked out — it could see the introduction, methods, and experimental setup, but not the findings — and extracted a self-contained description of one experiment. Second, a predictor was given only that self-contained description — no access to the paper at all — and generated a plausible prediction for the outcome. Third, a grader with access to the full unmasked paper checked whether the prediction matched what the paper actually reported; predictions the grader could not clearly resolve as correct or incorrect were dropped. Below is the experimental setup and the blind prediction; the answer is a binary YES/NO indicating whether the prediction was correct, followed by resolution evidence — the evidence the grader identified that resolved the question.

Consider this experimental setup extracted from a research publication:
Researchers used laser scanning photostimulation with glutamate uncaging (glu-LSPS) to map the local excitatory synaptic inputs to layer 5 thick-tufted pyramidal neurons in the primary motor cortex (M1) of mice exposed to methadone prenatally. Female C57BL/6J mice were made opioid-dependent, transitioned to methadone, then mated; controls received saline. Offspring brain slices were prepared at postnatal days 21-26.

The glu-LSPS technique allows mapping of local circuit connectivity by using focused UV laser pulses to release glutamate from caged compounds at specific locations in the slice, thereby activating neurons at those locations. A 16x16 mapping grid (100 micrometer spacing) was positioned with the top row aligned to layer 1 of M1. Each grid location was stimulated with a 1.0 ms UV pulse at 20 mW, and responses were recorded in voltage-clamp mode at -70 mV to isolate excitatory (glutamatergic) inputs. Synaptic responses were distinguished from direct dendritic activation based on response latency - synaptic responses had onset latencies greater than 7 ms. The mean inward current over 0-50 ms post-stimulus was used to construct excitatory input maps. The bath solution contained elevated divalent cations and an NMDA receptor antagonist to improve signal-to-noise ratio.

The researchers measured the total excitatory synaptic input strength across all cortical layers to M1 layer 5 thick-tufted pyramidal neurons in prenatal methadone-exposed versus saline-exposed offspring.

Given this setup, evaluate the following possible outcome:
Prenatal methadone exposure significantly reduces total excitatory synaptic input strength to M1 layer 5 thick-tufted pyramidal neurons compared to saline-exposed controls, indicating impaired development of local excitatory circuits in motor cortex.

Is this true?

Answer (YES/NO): NO